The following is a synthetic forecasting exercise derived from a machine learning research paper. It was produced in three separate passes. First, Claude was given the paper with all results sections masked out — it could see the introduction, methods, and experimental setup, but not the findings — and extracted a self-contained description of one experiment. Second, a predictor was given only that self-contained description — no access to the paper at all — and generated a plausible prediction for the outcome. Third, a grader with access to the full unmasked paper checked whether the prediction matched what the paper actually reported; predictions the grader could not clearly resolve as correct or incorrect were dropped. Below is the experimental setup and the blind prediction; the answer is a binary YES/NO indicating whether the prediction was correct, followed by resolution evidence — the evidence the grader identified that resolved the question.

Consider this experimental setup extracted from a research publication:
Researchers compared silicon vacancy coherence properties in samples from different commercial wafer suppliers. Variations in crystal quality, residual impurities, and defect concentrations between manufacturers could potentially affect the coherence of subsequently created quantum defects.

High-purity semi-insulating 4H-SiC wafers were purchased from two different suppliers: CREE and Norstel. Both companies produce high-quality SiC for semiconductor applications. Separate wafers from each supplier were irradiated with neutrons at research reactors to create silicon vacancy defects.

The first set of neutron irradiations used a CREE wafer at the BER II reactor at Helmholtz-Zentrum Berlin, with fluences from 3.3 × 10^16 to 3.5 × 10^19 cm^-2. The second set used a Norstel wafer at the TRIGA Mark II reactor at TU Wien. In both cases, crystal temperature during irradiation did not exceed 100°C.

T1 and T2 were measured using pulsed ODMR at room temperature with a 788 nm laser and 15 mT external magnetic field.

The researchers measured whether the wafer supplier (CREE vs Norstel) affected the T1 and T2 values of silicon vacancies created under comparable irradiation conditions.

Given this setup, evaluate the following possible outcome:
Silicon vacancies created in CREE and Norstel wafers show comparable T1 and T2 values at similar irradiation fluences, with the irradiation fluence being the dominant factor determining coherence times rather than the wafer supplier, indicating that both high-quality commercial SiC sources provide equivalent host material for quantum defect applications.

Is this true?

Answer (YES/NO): NO